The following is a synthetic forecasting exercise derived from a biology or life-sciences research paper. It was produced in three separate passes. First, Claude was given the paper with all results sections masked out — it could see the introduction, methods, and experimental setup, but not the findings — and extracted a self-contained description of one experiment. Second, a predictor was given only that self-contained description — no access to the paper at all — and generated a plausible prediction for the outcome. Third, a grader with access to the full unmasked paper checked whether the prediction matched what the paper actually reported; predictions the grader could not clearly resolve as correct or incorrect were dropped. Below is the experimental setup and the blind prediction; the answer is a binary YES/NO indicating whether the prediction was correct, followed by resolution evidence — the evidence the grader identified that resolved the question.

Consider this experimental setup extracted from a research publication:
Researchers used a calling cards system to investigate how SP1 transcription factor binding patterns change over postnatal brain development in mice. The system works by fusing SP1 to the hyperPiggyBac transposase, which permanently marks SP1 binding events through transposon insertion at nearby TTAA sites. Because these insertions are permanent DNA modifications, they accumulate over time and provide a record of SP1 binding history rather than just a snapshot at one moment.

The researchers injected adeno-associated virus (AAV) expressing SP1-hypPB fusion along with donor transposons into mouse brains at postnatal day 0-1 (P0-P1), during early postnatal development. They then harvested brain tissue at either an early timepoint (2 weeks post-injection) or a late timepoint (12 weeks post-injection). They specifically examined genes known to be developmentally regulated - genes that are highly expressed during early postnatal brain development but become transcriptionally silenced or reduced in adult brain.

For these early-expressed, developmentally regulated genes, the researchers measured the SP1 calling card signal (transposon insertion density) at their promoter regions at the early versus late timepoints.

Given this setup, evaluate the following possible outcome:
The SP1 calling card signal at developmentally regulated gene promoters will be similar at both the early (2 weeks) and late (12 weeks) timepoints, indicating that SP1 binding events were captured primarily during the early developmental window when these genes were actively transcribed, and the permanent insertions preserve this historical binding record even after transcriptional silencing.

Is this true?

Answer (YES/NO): YES